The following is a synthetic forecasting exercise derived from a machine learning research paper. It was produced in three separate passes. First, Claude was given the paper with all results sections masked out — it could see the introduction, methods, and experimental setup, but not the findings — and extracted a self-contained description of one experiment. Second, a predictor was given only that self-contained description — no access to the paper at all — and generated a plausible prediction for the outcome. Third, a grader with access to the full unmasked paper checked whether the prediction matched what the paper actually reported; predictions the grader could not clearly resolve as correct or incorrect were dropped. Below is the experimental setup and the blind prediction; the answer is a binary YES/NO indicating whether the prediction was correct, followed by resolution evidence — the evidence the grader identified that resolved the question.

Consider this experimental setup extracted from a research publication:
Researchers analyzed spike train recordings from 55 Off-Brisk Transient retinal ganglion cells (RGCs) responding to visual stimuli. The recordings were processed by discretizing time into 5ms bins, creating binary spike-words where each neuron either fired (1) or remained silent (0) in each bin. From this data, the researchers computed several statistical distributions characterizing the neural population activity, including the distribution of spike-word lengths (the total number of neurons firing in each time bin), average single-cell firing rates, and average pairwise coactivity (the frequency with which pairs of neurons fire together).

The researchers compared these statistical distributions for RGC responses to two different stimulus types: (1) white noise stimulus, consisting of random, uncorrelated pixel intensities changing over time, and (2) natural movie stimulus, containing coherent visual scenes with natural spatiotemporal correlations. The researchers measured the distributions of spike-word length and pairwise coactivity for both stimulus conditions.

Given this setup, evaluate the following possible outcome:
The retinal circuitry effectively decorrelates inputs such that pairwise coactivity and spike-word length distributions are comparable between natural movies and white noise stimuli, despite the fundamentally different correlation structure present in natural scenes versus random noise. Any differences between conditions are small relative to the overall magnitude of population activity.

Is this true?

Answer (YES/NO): NO